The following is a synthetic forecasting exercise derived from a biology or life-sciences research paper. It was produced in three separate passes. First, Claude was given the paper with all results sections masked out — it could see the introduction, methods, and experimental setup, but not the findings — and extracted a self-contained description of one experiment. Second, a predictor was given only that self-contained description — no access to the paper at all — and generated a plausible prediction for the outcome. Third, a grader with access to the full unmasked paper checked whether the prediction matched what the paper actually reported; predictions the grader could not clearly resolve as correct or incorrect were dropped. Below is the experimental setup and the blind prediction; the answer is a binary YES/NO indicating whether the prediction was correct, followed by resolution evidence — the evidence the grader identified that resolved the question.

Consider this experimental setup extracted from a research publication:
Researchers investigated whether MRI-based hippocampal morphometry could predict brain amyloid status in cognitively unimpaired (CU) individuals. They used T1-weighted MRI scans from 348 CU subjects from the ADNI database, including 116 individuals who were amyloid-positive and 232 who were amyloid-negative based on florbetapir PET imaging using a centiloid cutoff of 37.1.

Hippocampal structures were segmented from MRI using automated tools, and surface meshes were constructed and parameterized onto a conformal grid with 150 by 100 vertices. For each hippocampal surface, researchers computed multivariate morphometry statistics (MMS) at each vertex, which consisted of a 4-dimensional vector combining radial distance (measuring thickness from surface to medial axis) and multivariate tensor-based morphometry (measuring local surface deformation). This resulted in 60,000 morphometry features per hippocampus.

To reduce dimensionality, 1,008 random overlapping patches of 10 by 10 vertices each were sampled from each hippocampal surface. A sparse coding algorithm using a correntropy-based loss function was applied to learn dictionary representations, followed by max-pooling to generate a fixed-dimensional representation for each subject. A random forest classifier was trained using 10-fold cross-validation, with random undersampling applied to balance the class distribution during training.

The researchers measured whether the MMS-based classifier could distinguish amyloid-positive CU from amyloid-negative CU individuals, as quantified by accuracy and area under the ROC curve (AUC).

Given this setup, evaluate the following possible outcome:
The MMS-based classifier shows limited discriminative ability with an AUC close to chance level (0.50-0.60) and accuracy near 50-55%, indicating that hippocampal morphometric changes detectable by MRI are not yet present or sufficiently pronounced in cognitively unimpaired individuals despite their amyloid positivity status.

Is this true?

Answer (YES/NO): NO